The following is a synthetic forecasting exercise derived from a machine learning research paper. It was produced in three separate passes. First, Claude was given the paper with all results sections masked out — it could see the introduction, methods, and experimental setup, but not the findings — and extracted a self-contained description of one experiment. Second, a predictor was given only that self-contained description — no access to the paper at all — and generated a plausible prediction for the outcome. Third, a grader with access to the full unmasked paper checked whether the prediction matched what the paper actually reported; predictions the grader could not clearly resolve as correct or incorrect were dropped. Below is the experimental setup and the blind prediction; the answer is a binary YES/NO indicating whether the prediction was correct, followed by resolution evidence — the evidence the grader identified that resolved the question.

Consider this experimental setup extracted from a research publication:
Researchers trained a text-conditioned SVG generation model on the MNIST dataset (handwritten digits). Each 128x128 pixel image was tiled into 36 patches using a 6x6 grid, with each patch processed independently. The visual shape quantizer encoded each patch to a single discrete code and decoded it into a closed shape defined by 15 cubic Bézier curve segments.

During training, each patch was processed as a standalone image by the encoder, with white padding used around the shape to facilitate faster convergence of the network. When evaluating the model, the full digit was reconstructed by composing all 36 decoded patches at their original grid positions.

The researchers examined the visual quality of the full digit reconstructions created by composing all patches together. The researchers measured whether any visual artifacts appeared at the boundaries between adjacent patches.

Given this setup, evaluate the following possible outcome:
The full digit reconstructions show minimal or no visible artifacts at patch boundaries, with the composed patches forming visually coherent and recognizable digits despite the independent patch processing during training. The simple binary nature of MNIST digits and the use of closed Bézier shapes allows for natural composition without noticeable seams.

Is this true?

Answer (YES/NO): NO